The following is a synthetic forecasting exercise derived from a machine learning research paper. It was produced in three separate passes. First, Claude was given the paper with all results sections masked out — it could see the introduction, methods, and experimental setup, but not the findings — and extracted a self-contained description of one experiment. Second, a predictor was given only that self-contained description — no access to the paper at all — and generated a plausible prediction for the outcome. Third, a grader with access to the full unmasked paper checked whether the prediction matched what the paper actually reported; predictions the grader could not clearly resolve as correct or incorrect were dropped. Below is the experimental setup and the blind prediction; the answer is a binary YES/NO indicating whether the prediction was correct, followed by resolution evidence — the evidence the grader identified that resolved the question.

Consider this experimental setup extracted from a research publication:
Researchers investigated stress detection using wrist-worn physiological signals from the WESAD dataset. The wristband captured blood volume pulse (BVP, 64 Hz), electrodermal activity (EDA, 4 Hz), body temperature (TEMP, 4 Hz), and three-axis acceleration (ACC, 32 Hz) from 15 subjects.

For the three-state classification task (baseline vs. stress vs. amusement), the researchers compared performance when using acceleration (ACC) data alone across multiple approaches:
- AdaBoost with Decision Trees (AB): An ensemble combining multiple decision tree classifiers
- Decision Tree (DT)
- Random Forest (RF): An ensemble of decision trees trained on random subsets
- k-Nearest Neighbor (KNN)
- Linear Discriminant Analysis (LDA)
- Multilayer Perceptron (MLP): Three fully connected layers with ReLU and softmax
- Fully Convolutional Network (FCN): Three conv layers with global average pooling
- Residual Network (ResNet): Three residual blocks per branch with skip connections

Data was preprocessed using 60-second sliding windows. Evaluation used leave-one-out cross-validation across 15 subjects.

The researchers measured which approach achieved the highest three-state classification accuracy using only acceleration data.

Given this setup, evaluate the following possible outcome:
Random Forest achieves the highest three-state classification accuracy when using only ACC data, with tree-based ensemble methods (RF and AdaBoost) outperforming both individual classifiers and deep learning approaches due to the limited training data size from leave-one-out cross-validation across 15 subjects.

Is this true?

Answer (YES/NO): NO